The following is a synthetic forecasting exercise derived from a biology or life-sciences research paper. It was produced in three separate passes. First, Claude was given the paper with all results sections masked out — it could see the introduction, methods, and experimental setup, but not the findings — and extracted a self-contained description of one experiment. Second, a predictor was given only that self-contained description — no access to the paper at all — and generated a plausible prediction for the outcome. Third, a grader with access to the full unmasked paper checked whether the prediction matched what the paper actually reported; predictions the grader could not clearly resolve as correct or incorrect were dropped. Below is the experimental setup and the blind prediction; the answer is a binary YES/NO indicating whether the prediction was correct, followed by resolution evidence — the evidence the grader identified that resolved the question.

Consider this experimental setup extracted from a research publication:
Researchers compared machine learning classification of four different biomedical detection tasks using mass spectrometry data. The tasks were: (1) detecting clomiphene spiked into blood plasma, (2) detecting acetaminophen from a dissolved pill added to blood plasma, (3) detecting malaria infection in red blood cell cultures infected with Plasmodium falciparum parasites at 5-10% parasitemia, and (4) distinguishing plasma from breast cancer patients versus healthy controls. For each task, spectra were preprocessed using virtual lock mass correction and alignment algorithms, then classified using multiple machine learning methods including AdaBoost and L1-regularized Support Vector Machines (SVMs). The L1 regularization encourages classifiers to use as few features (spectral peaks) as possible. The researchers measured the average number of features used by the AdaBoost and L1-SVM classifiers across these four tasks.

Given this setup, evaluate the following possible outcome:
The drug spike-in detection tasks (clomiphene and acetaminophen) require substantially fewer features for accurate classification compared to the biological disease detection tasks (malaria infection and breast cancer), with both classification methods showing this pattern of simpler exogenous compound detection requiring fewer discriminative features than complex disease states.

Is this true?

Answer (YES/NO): YES